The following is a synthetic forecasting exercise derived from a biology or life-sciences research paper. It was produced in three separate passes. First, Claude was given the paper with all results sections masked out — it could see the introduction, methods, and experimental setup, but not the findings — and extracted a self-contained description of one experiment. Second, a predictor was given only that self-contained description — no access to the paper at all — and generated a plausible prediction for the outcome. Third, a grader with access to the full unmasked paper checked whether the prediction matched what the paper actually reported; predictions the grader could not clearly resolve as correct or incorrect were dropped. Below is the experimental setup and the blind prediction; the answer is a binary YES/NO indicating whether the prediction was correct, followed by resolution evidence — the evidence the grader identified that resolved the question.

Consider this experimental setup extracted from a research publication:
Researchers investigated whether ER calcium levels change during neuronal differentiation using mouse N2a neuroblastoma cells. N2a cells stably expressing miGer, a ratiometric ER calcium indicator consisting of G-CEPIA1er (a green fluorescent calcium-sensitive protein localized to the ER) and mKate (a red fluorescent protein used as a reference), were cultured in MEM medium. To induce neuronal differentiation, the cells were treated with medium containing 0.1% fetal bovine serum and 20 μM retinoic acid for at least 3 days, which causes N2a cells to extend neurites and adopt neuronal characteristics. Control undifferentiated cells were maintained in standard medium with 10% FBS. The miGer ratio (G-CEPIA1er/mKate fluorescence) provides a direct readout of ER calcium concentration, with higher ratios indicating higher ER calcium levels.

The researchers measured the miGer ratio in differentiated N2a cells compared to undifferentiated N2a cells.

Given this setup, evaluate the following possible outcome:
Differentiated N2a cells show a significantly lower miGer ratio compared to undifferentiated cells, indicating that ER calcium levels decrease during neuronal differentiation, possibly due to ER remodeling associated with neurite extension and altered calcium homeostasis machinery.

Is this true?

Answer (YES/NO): YES